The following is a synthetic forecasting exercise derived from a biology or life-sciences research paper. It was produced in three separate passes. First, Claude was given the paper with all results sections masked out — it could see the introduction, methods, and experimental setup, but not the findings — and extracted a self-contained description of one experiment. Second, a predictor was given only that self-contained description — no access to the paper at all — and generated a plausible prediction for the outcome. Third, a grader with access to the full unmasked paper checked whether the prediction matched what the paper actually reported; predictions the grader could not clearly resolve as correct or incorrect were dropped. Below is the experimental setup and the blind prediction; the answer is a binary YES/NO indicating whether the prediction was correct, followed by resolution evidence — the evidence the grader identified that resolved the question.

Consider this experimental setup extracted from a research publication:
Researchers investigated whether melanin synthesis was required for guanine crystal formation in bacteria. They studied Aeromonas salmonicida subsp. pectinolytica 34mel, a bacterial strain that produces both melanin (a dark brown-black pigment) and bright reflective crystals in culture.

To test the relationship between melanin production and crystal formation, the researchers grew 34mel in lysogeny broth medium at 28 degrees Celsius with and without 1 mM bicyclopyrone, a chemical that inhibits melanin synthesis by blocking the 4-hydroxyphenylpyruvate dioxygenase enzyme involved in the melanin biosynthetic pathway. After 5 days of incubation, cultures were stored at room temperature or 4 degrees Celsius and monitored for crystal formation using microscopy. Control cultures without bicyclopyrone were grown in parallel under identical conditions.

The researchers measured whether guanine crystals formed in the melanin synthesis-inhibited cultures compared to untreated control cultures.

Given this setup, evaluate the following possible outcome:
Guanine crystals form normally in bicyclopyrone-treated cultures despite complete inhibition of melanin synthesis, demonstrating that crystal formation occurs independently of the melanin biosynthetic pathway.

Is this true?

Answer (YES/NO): NO